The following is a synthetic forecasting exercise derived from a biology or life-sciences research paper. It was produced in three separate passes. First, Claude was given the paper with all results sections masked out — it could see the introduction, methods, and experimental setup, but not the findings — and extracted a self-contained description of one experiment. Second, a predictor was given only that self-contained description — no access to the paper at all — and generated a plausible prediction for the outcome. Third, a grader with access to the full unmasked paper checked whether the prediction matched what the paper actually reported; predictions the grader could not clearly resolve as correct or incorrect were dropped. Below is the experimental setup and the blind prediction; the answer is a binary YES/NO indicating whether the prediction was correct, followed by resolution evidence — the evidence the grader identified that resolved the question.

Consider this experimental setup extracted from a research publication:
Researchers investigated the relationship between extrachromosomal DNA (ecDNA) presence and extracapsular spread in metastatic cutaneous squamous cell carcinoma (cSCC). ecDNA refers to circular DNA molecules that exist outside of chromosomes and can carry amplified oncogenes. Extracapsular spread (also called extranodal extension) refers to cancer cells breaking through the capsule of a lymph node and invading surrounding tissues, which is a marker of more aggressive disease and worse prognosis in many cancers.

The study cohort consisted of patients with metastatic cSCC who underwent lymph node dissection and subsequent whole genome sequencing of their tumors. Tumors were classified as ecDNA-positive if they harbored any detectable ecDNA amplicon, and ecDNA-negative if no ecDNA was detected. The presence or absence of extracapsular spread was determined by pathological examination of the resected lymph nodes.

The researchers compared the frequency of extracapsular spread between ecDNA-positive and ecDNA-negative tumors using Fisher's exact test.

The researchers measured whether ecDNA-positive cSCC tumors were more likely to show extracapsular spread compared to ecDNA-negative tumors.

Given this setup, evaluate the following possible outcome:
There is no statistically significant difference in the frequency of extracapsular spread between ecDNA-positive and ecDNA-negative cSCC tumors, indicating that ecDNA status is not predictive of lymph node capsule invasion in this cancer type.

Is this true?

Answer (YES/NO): YES